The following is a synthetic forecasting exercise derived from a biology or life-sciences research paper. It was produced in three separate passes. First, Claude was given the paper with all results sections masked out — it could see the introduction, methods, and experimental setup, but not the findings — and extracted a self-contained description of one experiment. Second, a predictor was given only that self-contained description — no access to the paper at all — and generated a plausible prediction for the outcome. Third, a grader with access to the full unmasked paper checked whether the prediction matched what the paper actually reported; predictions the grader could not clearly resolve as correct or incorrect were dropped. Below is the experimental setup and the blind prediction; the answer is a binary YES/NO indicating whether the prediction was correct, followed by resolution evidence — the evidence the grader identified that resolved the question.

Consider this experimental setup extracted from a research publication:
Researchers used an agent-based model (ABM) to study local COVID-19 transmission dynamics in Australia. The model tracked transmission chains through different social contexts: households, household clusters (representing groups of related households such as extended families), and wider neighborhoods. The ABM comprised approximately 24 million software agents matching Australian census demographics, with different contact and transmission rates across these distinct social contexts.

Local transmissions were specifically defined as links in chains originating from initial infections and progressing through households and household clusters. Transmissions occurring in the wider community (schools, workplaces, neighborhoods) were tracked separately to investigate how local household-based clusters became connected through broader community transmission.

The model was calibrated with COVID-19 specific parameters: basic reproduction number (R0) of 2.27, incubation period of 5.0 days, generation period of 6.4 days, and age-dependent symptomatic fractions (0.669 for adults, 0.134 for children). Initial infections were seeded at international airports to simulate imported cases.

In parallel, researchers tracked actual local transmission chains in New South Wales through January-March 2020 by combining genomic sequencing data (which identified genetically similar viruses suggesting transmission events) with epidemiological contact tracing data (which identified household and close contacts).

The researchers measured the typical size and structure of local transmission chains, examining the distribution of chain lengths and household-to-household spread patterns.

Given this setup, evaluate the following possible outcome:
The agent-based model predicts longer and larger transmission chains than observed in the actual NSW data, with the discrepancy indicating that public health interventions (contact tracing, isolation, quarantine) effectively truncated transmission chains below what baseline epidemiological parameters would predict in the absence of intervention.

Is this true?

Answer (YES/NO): NO